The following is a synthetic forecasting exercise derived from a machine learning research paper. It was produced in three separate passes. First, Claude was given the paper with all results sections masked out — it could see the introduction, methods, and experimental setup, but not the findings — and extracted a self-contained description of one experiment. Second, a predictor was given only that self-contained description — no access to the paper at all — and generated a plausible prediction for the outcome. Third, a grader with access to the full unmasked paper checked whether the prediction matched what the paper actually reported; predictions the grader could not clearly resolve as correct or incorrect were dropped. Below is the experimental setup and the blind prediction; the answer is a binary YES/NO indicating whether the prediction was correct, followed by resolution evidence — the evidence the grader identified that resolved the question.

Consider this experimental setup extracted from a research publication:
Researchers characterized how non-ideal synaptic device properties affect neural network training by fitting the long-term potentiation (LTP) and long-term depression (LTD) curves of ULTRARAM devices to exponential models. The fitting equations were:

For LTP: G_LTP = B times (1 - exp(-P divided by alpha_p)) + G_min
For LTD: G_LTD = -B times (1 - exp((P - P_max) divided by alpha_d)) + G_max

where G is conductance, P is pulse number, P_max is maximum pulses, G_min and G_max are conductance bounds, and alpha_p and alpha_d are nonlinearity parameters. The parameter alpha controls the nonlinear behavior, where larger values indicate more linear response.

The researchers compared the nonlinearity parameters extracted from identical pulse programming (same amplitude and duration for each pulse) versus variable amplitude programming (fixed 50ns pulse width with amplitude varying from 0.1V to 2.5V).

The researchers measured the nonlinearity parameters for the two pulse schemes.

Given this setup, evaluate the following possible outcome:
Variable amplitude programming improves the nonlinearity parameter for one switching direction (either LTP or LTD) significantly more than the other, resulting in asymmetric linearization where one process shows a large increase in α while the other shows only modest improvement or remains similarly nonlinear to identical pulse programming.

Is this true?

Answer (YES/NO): NO